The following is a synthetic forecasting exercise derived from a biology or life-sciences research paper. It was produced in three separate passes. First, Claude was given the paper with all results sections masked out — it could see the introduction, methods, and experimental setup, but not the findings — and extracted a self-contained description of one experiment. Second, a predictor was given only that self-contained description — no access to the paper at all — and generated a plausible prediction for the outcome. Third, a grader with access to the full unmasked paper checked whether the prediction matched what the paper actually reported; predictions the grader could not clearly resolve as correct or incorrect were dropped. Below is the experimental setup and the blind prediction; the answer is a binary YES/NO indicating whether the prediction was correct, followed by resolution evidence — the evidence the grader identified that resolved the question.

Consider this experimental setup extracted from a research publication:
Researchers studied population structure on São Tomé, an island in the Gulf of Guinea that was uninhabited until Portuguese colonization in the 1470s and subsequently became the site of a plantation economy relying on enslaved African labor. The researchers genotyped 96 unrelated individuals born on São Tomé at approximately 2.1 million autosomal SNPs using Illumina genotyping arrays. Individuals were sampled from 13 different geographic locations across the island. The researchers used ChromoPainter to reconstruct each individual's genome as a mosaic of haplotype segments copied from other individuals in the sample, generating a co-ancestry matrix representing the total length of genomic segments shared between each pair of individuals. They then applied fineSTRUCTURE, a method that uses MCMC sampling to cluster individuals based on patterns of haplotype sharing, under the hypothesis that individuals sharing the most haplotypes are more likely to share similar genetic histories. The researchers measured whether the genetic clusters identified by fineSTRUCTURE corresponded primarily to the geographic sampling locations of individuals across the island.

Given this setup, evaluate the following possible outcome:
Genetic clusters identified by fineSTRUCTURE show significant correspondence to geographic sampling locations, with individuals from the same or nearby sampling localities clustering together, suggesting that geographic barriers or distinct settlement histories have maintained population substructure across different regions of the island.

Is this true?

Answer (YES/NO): NO